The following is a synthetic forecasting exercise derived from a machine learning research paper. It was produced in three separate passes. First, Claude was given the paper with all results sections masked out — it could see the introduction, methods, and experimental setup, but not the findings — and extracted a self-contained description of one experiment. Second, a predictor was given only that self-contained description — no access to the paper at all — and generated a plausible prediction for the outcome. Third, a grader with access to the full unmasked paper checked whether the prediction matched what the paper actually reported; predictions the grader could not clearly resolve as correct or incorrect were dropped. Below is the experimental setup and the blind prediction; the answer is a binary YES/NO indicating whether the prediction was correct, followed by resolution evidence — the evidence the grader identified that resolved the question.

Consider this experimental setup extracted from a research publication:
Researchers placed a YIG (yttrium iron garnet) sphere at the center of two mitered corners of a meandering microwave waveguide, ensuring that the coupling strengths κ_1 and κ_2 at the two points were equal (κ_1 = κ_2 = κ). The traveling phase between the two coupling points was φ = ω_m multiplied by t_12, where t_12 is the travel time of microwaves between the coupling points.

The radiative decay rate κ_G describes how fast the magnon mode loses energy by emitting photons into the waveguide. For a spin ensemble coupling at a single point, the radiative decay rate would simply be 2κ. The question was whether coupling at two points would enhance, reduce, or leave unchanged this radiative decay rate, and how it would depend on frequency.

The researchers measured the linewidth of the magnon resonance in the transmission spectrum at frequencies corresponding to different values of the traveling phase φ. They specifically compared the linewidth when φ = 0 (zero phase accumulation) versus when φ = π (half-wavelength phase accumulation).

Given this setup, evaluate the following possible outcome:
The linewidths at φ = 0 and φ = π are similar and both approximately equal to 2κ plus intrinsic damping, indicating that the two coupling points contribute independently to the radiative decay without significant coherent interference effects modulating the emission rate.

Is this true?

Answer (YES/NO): NO